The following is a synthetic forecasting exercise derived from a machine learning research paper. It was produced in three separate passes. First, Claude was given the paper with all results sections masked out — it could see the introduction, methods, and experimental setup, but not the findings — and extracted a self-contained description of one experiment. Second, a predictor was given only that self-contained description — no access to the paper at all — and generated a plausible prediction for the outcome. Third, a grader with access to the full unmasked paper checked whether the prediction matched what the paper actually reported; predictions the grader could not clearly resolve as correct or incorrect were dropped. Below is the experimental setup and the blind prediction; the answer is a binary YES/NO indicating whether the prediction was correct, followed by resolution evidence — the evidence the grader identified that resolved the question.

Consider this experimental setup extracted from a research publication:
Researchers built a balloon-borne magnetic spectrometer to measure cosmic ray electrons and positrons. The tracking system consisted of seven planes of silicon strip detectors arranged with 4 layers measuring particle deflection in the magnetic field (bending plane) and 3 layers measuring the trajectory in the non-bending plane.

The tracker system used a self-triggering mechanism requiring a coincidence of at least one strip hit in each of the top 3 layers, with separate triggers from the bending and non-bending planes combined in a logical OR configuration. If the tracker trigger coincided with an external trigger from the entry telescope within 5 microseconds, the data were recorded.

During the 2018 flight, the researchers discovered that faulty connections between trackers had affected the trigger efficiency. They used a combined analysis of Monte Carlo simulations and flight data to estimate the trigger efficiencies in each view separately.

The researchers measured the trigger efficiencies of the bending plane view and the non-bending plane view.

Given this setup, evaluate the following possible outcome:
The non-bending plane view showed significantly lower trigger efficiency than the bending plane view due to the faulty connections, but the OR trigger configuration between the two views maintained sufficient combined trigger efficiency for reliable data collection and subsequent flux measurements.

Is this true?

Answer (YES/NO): NO